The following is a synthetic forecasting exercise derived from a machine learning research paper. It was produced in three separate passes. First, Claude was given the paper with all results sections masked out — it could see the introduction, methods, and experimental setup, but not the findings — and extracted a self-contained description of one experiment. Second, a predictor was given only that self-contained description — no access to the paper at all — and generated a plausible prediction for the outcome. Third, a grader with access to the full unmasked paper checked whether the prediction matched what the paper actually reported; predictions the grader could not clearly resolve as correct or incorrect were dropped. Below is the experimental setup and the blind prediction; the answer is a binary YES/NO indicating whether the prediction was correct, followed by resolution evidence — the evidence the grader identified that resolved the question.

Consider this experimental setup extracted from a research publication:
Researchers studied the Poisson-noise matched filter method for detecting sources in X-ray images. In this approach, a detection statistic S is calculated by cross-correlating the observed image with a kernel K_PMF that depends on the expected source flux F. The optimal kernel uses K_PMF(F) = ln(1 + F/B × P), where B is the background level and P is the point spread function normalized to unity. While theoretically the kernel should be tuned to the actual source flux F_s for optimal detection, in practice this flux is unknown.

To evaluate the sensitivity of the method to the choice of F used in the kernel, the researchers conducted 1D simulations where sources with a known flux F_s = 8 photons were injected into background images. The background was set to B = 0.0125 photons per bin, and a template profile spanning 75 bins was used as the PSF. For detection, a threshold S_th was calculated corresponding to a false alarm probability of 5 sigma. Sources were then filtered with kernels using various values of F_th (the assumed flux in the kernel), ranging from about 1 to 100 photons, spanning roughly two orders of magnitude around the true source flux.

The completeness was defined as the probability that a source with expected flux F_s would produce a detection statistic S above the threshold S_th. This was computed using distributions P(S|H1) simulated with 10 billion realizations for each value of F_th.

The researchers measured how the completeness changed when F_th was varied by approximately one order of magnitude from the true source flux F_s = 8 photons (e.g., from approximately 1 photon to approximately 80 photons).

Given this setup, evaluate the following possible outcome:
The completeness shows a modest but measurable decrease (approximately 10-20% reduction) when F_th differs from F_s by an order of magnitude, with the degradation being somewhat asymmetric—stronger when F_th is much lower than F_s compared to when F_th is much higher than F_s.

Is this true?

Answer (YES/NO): NO